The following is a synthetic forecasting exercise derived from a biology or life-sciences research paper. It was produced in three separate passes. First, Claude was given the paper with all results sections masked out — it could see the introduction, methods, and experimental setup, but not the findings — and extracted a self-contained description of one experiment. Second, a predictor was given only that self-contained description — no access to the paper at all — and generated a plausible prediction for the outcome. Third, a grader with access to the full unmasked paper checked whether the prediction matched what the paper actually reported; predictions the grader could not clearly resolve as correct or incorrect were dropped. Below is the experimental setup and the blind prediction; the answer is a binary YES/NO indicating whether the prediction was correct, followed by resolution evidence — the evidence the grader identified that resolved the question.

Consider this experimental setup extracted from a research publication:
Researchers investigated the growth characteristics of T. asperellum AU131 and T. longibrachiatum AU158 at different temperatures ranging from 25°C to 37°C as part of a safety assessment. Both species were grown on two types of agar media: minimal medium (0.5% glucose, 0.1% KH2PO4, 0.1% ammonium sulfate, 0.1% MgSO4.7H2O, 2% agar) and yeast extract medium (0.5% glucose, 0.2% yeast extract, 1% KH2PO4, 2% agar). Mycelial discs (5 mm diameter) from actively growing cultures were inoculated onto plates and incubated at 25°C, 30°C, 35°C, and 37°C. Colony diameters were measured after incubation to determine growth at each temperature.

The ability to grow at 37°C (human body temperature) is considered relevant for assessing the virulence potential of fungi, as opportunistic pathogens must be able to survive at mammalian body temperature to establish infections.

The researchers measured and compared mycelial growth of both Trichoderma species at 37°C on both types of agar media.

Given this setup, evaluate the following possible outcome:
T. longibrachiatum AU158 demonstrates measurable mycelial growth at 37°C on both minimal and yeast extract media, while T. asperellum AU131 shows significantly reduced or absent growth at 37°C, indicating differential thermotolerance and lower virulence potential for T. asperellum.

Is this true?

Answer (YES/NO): NO